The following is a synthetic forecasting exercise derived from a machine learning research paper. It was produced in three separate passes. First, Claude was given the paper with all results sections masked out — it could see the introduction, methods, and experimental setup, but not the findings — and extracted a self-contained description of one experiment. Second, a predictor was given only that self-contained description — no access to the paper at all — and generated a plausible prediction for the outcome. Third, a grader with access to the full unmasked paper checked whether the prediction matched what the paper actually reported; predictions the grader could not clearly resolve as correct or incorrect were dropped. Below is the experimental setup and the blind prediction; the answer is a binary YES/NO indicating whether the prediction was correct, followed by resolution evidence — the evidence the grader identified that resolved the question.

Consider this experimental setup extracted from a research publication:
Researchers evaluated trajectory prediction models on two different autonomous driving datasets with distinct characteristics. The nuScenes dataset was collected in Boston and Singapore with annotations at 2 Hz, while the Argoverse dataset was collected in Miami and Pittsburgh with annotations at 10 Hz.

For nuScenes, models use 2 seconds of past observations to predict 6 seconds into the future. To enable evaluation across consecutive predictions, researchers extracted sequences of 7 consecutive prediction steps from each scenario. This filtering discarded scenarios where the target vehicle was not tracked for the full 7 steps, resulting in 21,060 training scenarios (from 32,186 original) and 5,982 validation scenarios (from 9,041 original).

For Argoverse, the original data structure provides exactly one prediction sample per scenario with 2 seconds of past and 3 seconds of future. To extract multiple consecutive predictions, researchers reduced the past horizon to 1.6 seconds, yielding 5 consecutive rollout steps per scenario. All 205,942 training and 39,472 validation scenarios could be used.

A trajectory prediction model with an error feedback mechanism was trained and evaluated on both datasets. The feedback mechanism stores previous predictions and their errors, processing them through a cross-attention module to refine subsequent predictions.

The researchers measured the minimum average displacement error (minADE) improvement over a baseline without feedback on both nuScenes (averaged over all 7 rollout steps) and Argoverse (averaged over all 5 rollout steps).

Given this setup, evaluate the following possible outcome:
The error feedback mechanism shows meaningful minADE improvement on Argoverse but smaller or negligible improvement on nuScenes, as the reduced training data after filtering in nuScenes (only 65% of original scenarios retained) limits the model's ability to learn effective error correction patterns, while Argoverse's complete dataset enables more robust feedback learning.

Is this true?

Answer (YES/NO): NO